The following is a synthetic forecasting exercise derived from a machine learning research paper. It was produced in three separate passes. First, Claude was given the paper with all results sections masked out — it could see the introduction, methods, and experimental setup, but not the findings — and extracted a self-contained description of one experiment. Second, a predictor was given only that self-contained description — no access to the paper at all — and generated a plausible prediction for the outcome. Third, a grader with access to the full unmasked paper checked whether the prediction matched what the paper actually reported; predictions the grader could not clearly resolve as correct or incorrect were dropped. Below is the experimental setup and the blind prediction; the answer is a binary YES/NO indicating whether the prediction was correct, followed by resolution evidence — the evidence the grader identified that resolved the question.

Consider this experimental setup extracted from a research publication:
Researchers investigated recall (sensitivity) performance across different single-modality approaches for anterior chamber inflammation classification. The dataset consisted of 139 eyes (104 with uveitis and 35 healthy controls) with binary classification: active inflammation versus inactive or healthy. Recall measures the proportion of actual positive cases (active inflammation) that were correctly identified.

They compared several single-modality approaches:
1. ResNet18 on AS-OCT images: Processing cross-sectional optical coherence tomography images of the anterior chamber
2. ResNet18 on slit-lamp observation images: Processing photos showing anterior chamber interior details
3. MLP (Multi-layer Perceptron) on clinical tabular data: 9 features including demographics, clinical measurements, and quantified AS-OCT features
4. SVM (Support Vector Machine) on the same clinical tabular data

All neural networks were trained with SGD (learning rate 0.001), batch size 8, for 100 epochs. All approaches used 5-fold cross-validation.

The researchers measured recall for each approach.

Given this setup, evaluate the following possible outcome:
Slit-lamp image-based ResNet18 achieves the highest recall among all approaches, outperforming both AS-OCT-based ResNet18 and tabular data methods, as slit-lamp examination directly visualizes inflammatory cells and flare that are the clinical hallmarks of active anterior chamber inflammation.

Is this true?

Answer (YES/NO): NO